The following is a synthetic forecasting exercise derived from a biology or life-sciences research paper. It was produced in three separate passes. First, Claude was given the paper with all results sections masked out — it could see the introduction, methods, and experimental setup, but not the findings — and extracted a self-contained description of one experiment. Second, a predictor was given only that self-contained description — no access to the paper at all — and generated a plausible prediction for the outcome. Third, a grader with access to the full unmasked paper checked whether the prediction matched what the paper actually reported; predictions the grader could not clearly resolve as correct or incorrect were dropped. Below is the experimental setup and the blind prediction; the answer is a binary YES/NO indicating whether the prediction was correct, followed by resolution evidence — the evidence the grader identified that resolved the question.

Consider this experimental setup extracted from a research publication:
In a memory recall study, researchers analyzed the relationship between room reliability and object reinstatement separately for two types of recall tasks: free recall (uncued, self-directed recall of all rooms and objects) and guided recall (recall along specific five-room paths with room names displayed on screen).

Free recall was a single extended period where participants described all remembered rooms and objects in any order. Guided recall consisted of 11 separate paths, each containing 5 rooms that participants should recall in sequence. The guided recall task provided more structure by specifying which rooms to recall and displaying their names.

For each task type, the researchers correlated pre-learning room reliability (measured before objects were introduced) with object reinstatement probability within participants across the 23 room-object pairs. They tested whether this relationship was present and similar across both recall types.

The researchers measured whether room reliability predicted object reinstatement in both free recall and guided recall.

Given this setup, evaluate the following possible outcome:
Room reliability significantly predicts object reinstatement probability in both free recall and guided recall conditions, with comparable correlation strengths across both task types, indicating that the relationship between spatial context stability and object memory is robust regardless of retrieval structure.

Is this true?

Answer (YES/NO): YES